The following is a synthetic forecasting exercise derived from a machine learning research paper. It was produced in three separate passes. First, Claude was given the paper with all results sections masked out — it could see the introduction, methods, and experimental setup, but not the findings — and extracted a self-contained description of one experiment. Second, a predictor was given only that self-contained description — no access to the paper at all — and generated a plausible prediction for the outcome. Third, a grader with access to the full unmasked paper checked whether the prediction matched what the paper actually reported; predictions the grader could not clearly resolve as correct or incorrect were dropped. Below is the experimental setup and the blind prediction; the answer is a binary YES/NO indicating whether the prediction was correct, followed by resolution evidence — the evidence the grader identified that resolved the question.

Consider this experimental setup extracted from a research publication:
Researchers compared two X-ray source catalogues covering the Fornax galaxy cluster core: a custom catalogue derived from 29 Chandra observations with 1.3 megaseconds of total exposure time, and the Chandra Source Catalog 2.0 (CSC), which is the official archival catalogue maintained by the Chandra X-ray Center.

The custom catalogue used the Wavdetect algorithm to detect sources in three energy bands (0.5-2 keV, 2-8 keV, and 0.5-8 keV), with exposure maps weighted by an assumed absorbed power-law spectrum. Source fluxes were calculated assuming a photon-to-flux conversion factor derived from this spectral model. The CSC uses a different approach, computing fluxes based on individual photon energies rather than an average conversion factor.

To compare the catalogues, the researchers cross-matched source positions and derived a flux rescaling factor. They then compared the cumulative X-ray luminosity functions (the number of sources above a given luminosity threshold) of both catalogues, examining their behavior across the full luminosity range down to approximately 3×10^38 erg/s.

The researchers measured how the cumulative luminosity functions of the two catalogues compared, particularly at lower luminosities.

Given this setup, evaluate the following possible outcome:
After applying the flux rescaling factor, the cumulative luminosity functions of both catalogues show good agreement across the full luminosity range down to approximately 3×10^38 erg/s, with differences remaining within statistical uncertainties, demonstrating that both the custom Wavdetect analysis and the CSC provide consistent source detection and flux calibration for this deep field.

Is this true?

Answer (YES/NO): NO